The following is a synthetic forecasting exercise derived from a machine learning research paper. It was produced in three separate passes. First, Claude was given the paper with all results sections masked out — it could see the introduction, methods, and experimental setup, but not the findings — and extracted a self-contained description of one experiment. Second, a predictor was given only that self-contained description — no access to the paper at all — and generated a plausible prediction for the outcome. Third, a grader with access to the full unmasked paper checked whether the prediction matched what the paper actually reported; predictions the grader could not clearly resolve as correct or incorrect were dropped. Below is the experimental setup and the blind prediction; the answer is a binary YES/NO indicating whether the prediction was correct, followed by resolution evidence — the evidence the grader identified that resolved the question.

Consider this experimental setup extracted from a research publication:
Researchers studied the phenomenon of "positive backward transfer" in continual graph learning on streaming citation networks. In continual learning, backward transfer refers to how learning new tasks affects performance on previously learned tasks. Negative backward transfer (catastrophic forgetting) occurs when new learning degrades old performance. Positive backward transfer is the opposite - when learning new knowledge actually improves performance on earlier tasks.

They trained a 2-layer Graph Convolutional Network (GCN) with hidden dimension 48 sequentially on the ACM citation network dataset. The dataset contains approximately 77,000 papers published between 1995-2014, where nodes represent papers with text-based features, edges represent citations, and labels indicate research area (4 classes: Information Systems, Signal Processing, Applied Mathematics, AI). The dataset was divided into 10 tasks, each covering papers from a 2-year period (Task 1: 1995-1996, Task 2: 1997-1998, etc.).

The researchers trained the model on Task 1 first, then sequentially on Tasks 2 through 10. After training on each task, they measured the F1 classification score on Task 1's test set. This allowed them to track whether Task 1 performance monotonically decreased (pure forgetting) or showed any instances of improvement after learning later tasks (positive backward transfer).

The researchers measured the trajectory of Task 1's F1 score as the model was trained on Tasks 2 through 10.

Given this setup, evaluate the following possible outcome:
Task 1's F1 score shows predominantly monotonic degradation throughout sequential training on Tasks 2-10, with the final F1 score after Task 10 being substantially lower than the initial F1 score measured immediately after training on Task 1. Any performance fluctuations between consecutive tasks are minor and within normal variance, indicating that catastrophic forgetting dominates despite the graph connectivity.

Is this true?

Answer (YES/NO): NO